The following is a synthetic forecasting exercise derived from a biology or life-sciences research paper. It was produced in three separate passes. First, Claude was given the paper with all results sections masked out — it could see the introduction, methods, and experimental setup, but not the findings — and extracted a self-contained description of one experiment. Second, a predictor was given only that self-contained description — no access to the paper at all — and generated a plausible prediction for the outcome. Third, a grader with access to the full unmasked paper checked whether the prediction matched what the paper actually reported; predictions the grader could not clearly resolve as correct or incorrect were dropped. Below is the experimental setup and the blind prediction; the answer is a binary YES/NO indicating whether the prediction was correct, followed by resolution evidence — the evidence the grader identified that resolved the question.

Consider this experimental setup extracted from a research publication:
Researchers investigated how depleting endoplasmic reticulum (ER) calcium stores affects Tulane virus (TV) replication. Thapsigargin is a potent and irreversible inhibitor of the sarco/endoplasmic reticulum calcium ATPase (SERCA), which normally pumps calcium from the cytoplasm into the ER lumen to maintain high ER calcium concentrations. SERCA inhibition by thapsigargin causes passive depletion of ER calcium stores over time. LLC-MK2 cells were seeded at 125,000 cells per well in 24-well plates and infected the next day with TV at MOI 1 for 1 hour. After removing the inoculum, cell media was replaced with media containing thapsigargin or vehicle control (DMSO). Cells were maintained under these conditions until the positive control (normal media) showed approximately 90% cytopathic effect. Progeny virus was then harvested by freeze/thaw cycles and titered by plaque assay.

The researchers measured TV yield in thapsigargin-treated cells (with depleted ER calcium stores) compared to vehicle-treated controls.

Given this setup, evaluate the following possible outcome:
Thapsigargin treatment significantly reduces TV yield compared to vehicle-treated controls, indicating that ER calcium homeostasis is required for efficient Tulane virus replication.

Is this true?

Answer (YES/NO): YES